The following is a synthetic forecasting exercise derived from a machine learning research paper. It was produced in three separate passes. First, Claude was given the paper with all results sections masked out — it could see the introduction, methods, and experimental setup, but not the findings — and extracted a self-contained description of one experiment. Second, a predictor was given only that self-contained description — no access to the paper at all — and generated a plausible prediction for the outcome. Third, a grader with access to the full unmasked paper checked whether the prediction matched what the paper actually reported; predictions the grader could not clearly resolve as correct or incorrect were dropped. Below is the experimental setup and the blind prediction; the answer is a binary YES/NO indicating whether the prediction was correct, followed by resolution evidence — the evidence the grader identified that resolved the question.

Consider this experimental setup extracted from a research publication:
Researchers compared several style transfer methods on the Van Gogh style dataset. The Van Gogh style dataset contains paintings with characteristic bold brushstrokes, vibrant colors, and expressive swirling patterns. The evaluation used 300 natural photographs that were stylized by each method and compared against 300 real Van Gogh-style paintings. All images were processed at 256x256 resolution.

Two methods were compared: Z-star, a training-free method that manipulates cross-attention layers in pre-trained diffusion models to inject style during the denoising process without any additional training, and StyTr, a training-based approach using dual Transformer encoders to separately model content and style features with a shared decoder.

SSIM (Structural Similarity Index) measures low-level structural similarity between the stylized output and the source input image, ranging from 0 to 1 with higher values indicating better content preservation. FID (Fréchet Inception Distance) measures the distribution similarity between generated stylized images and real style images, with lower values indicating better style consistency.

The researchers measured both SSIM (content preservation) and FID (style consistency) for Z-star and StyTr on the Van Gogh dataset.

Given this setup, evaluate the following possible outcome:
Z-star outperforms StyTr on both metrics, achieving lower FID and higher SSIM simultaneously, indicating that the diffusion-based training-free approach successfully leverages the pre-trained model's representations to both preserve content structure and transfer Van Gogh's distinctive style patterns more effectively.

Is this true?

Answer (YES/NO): NO